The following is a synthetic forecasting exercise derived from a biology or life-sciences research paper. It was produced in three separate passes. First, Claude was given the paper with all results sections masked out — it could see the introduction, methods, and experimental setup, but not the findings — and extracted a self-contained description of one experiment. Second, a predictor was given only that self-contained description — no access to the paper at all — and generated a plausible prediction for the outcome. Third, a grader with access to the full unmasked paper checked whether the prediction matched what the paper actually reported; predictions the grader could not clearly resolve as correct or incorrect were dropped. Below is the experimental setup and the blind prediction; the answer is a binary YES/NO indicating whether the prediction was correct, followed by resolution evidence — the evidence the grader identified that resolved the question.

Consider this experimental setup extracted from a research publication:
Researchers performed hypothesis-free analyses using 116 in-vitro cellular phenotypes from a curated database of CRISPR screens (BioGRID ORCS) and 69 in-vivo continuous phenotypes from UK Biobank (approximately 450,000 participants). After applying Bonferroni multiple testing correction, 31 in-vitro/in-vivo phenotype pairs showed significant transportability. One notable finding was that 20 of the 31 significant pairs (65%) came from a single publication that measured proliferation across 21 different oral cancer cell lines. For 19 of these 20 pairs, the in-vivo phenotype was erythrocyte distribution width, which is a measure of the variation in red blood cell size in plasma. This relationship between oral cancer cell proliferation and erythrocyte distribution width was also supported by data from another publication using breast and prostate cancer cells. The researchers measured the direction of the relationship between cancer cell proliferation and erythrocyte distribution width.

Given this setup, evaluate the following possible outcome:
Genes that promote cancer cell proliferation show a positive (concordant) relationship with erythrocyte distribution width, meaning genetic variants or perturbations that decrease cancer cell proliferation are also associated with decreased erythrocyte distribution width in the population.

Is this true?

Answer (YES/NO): NO